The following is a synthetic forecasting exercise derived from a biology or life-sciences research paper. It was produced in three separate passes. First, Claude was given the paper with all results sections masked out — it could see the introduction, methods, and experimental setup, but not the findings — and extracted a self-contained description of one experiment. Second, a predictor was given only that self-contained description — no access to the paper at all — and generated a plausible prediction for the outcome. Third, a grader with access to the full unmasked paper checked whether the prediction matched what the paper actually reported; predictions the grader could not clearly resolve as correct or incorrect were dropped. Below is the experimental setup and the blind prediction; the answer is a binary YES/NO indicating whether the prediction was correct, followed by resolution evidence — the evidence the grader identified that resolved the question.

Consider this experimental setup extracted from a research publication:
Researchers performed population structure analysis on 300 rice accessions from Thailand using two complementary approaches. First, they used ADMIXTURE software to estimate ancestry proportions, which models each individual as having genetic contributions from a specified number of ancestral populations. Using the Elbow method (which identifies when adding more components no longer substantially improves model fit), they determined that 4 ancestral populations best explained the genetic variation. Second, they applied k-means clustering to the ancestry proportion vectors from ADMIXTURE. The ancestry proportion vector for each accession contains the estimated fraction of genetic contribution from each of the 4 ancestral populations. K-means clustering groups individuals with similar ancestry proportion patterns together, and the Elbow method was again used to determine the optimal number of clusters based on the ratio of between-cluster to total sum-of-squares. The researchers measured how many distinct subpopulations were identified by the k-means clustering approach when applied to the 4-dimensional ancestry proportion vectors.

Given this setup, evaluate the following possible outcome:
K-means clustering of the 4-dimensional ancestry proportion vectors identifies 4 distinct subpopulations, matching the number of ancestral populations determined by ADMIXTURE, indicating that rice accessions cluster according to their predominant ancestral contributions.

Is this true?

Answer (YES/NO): NO